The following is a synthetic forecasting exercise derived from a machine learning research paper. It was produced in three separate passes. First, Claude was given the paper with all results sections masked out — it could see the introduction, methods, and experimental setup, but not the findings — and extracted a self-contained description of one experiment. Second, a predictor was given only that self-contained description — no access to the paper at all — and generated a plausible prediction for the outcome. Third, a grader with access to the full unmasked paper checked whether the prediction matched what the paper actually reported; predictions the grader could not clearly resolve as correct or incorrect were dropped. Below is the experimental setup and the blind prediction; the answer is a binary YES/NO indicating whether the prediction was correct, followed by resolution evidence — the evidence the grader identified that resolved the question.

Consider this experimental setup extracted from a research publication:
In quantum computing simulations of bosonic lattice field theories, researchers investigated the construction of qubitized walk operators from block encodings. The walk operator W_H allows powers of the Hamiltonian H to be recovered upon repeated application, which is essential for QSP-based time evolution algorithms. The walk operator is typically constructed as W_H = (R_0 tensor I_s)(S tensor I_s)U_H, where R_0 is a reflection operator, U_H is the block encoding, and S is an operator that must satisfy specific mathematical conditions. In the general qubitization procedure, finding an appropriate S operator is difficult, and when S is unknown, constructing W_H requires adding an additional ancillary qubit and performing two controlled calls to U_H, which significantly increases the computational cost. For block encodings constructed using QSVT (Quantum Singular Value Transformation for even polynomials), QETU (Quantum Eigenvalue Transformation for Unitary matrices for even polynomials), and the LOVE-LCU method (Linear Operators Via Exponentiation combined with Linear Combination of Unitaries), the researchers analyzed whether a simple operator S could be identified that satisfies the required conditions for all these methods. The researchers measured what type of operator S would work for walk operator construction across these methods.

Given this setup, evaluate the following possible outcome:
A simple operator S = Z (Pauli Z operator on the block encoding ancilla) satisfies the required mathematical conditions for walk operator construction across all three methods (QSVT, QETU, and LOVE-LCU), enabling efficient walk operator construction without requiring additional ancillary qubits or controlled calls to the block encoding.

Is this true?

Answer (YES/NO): YES